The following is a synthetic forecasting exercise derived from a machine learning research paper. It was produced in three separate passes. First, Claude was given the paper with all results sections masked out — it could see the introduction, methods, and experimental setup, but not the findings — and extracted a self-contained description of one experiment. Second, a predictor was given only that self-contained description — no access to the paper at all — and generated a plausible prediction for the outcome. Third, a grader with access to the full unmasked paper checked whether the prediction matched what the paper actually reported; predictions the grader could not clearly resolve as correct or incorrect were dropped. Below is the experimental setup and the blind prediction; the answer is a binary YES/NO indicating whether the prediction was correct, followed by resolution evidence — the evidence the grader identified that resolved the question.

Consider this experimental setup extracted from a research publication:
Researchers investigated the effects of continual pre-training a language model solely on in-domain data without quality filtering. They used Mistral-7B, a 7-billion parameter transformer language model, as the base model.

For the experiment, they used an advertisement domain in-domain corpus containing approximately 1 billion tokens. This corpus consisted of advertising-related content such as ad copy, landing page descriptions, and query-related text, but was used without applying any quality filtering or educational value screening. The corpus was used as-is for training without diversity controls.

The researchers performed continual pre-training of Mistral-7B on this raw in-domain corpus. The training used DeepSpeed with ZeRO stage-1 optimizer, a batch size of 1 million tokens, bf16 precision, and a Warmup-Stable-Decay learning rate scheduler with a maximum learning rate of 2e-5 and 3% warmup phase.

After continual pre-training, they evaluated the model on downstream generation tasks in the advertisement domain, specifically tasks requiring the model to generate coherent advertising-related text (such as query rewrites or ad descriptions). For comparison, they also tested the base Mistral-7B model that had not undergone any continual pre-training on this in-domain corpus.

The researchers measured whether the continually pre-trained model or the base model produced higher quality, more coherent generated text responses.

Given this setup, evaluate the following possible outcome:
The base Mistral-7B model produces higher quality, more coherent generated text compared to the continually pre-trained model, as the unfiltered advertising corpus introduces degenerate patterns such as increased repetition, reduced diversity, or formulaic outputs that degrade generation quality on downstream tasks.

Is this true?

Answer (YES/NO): YES